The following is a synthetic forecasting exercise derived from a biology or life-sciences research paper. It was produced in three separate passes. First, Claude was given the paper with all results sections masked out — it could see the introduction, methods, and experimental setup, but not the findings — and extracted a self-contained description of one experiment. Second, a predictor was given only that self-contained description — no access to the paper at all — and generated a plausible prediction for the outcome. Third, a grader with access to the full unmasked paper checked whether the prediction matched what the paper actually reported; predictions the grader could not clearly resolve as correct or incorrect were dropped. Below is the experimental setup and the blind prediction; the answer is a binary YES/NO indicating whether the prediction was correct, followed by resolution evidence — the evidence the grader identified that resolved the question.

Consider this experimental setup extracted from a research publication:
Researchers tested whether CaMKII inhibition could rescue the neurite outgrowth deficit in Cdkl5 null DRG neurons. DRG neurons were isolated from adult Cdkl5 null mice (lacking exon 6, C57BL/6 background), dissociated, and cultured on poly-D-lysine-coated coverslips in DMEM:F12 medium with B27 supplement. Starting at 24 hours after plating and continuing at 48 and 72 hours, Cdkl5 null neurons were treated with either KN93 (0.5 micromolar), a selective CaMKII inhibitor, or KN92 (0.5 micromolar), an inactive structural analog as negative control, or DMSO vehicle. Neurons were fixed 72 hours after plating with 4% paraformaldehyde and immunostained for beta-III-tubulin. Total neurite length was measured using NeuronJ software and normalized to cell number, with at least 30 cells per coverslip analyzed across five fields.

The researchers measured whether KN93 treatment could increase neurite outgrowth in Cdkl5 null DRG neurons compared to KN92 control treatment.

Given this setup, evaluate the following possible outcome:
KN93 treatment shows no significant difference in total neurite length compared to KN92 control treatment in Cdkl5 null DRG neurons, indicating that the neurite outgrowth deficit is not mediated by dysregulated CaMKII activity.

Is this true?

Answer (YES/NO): NO